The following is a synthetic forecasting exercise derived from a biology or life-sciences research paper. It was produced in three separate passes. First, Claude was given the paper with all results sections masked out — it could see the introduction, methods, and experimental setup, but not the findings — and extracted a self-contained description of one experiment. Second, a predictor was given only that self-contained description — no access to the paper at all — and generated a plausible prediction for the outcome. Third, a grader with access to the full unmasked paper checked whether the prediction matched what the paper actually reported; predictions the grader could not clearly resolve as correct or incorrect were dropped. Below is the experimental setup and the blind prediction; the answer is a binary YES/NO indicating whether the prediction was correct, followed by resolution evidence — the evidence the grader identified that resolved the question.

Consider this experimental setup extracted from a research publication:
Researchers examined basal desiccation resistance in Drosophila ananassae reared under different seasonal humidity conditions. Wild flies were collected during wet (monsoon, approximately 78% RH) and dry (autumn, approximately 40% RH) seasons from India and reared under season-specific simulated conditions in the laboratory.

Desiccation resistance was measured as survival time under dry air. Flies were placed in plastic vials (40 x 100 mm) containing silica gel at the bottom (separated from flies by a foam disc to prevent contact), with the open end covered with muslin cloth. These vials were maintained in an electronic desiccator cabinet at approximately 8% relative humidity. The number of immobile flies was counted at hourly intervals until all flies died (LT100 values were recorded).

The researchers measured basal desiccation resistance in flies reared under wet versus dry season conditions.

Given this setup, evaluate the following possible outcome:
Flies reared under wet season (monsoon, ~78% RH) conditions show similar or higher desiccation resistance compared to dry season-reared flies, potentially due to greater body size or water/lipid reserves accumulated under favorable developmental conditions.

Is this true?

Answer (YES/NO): NO